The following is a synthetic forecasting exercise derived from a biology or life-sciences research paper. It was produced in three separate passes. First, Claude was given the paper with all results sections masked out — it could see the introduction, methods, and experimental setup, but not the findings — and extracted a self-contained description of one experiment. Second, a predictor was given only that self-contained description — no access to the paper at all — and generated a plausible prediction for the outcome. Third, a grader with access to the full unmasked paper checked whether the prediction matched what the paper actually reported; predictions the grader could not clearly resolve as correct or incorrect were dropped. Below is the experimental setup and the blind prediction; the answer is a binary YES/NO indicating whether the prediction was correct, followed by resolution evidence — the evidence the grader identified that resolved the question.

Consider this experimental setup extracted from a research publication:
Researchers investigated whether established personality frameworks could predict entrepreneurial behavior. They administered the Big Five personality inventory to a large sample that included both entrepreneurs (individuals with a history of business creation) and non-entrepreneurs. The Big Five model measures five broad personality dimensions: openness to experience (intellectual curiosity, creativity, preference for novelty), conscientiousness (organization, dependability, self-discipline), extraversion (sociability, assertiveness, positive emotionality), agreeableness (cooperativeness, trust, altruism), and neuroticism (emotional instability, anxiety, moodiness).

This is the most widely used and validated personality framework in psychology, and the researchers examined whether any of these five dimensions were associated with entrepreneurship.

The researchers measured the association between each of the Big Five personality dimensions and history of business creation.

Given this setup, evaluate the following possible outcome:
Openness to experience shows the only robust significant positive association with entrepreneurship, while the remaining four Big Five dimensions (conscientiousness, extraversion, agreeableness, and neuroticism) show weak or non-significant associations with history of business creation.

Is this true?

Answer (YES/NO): NO